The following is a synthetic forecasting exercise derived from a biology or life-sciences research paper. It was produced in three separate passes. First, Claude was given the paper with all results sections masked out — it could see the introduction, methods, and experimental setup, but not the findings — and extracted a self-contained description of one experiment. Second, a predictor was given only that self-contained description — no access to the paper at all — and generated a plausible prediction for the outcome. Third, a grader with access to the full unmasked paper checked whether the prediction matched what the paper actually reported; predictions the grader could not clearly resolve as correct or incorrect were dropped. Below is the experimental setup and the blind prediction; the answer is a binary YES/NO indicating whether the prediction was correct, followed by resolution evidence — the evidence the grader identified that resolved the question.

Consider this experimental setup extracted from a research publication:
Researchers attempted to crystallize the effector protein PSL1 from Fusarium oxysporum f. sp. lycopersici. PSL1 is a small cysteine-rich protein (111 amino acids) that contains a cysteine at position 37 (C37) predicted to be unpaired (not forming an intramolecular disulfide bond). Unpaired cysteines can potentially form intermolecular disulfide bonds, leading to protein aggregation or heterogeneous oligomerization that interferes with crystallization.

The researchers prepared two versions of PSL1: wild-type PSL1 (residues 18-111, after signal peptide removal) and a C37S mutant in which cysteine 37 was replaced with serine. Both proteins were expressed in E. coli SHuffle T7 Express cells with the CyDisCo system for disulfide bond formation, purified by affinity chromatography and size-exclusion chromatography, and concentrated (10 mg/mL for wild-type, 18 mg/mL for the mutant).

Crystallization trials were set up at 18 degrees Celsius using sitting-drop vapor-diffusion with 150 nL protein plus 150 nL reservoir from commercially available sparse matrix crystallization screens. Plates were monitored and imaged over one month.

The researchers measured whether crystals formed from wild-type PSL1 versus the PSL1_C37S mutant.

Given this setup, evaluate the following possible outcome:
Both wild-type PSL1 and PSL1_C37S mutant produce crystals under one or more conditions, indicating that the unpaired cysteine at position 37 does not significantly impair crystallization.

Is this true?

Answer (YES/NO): NO